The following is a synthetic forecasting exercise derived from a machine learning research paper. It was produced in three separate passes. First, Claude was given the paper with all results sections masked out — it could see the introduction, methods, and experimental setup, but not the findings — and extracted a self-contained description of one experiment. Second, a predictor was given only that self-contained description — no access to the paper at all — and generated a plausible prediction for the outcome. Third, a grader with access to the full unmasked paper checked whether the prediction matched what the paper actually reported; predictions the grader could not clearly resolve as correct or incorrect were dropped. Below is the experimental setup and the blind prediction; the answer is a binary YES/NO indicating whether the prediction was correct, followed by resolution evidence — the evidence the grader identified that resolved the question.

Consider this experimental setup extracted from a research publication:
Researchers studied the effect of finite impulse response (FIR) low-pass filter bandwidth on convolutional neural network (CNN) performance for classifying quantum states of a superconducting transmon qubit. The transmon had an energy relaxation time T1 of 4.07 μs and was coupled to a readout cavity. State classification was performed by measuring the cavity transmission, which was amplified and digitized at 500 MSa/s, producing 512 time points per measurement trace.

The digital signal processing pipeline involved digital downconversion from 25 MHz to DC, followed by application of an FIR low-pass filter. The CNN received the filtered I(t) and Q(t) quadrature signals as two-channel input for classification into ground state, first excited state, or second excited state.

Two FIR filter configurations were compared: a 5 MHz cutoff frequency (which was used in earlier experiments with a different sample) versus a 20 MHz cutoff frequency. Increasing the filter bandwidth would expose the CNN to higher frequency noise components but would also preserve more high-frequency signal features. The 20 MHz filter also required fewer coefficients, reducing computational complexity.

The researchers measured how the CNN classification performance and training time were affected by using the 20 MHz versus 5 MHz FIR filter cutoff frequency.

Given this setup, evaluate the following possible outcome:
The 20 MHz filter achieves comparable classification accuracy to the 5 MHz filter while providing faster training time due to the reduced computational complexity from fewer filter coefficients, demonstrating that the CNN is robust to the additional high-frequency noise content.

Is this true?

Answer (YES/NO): YES